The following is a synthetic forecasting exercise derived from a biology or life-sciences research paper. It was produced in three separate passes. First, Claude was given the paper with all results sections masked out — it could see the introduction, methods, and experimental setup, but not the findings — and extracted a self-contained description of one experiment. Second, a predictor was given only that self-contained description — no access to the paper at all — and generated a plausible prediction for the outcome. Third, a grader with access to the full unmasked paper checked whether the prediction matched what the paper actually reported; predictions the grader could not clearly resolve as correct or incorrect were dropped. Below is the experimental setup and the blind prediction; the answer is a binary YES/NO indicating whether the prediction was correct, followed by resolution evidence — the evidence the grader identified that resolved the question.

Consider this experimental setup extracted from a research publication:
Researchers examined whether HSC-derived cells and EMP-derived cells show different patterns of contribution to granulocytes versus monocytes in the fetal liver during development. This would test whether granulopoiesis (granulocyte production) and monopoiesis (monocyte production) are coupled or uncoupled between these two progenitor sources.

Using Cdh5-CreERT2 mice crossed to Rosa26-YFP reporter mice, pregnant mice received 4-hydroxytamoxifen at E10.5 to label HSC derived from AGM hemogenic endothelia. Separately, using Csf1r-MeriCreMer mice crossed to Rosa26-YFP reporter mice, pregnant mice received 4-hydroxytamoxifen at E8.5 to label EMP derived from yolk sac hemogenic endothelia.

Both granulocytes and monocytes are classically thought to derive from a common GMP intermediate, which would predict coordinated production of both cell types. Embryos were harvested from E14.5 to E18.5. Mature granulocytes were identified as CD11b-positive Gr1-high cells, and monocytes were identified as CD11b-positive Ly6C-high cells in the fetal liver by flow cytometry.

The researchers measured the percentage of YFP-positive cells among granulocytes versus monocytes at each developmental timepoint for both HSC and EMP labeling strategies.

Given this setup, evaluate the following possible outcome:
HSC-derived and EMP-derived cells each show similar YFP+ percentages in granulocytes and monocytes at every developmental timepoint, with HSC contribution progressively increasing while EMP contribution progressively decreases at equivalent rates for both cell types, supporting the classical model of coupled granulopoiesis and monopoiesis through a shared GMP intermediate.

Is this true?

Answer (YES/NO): NO